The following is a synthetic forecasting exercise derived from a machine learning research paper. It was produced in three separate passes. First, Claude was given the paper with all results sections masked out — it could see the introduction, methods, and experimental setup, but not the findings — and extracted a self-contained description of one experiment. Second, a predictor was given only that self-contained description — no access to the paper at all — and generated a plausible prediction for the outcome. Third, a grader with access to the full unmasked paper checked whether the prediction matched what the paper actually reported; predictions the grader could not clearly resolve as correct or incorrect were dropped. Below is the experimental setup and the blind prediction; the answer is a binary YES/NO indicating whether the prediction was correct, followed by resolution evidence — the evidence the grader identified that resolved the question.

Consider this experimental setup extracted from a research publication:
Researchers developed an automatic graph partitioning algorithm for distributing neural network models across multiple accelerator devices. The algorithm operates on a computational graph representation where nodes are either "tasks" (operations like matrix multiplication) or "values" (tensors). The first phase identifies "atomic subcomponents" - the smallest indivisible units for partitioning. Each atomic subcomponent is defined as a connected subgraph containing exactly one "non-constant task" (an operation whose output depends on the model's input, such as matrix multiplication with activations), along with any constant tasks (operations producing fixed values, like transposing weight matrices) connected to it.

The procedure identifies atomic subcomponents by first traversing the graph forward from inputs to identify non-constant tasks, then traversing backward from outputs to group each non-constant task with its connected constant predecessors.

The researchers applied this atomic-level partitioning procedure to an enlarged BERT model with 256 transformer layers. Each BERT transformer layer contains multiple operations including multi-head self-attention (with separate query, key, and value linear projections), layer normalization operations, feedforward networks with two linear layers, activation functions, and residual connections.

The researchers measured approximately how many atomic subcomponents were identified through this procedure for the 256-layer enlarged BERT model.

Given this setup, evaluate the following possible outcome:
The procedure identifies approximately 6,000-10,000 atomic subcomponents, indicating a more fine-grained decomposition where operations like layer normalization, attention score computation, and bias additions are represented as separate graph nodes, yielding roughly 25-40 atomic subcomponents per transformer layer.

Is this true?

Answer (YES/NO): NO